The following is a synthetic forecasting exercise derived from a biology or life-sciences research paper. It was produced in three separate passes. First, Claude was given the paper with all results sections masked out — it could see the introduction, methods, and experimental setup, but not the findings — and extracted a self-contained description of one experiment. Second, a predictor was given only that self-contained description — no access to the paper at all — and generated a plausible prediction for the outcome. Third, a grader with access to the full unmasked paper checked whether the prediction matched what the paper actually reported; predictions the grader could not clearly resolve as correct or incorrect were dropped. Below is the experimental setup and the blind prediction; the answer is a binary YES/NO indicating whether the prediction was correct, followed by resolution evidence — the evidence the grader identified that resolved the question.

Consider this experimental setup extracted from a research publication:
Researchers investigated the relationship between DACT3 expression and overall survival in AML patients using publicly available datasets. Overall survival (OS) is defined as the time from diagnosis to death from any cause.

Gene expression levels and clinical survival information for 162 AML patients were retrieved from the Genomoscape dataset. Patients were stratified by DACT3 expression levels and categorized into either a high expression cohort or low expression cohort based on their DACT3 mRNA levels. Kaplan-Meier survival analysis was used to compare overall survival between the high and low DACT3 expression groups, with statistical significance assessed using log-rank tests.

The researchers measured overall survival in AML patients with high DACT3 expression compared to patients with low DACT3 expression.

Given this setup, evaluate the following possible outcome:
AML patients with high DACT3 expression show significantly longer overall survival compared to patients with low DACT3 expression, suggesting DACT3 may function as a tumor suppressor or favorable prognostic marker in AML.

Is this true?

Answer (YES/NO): YES